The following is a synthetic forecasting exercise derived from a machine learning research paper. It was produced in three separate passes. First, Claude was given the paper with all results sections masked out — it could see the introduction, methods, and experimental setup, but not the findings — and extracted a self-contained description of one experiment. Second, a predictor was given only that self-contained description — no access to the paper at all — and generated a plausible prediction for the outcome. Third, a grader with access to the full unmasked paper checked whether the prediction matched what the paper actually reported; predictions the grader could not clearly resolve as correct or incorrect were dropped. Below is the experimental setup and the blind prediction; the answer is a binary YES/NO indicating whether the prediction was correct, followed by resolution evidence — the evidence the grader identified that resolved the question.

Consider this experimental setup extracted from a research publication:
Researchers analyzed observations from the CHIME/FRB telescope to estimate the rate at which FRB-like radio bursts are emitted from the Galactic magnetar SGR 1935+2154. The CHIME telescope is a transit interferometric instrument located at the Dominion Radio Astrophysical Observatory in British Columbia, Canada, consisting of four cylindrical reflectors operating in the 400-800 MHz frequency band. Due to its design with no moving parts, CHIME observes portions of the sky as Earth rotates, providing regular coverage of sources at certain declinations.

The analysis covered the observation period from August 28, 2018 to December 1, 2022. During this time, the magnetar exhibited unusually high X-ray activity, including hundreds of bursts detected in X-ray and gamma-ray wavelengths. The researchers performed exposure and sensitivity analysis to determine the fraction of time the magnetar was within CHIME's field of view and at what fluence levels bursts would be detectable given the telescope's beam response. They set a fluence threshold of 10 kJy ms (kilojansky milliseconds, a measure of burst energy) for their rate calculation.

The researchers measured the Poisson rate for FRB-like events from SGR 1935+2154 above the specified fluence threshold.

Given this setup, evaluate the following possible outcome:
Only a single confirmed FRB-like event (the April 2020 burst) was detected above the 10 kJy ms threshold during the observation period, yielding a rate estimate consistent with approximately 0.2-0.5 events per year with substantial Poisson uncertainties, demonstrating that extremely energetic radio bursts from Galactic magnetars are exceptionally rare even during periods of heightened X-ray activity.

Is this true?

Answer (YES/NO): NO